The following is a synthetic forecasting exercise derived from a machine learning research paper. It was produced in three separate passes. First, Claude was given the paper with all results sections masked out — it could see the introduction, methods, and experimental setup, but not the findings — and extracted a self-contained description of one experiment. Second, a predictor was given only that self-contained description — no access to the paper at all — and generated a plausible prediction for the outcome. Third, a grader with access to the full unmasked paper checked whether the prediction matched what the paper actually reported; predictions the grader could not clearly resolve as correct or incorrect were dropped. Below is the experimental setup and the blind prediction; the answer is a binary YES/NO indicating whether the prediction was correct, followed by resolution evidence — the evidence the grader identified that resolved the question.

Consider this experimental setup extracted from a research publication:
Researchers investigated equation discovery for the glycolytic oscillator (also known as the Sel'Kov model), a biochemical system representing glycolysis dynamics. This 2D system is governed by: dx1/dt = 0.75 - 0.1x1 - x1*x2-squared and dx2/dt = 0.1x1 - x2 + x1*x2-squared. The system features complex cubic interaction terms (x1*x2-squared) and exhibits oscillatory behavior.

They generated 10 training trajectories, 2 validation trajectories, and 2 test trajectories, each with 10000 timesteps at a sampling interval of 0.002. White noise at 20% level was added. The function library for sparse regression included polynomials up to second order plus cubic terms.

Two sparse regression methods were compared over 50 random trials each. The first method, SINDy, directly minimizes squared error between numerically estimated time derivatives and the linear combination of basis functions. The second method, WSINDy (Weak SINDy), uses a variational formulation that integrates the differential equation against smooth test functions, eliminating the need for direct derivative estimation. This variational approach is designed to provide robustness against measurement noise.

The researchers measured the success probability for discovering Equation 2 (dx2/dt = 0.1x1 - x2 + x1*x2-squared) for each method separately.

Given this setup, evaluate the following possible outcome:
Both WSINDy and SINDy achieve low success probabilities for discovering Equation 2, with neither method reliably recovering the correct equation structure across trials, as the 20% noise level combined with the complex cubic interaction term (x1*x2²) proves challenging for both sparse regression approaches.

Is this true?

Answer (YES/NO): NO